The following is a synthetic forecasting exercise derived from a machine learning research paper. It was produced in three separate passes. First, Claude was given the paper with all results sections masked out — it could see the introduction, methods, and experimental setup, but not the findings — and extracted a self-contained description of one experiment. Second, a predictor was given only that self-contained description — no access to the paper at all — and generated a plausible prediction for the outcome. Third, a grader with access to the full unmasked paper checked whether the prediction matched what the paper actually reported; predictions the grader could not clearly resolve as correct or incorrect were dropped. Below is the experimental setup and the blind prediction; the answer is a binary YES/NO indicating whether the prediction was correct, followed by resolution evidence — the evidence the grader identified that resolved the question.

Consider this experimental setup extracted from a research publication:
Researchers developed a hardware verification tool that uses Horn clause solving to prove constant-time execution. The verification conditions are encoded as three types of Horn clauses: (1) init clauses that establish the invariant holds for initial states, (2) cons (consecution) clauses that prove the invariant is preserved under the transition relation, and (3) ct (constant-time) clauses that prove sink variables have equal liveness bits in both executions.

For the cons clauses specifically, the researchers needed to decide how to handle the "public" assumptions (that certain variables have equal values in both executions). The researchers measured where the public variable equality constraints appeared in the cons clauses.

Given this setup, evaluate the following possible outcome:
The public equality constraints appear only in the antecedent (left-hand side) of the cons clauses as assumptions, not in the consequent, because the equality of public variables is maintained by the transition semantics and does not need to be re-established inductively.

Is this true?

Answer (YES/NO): YES